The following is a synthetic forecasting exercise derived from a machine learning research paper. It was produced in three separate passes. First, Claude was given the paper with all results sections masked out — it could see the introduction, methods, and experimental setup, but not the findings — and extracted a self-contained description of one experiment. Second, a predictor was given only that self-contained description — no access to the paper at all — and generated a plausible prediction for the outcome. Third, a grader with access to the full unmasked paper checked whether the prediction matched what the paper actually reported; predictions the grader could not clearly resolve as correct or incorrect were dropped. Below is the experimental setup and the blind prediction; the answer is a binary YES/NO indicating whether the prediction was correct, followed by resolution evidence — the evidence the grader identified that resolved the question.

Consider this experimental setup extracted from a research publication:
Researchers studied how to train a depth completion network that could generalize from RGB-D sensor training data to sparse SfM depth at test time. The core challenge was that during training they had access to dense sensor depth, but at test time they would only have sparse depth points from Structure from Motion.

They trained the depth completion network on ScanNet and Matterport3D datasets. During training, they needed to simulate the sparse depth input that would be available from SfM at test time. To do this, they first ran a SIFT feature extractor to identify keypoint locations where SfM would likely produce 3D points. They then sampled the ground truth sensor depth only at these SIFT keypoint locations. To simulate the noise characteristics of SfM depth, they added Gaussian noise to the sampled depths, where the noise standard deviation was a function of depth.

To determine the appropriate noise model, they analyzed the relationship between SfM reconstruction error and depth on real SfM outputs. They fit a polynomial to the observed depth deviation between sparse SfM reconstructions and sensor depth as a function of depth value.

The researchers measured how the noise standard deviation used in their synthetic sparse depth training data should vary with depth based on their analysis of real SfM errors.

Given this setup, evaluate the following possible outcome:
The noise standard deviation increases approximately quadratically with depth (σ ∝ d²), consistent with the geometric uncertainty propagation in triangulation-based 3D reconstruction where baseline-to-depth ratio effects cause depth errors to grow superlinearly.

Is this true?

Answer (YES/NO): NO